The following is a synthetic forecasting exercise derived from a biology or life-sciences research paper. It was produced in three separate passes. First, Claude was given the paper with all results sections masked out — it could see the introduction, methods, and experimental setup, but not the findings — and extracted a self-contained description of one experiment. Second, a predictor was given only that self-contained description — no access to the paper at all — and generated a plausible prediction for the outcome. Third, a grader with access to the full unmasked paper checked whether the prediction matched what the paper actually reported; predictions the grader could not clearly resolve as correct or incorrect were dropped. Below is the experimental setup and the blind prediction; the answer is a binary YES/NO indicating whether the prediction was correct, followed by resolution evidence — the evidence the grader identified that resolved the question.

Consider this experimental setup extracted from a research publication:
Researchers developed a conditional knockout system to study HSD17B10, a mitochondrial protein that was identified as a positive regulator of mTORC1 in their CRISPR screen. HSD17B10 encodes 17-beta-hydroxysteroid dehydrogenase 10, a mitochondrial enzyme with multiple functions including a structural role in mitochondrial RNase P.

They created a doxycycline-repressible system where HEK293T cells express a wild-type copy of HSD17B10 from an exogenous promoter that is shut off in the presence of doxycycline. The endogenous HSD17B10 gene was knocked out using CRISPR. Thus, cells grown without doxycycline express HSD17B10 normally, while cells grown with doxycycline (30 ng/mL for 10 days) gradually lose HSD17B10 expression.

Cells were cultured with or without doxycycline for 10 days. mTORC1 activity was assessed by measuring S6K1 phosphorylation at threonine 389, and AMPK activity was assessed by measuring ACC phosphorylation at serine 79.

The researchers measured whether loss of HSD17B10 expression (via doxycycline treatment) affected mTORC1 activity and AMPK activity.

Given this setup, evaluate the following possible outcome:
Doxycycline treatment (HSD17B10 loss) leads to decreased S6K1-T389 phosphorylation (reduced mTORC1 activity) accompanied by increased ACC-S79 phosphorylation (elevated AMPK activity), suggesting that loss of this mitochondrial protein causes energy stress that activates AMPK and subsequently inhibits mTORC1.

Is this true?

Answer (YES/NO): NO